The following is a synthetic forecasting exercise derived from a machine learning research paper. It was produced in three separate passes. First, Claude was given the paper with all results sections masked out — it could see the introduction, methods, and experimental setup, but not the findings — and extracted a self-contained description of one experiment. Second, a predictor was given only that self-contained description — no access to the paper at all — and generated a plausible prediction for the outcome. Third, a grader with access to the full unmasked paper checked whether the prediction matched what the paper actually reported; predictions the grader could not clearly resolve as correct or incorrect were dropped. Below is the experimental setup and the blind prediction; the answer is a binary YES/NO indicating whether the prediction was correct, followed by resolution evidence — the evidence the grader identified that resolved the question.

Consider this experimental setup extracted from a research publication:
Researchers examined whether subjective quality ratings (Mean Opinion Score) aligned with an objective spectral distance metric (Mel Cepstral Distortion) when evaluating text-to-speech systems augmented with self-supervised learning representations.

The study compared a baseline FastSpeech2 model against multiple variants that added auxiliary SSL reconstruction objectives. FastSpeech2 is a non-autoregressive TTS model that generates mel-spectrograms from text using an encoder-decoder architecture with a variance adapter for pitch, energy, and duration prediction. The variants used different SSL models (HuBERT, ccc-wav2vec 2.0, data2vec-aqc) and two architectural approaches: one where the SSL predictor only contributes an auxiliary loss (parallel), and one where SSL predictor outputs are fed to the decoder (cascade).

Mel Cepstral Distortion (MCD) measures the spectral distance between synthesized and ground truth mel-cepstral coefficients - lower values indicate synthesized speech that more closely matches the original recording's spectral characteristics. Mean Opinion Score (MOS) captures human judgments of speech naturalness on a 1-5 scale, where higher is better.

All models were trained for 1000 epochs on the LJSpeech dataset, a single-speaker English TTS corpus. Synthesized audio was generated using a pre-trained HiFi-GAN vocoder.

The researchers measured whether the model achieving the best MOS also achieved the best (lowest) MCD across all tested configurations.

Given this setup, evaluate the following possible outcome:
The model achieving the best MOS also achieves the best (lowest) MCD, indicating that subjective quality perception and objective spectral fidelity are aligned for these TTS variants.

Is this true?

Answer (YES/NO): NO